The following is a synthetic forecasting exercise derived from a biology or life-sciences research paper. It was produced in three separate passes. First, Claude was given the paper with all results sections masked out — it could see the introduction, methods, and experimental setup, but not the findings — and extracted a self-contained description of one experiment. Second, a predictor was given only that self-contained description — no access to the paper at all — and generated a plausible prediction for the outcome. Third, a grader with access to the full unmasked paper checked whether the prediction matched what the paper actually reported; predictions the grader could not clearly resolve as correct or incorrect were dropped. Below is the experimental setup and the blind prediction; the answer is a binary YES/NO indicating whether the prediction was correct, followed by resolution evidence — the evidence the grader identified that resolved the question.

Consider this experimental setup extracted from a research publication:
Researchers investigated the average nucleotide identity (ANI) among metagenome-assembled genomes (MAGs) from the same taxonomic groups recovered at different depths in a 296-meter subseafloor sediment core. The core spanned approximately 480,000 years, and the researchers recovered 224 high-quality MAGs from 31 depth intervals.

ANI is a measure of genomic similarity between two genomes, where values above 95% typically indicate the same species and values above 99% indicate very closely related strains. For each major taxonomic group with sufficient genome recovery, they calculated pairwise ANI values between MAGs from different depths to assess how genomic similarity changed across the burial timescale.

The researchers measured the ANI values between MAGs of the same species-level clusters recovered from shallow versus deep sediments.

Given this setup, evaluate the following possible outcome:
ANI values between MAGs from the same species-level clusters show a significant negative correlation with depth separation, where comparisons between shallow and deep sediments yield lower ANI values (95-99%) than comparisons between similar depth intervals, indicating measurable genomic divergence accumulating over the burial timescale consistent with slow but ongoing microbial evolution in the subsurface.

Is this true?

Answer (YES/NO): NO